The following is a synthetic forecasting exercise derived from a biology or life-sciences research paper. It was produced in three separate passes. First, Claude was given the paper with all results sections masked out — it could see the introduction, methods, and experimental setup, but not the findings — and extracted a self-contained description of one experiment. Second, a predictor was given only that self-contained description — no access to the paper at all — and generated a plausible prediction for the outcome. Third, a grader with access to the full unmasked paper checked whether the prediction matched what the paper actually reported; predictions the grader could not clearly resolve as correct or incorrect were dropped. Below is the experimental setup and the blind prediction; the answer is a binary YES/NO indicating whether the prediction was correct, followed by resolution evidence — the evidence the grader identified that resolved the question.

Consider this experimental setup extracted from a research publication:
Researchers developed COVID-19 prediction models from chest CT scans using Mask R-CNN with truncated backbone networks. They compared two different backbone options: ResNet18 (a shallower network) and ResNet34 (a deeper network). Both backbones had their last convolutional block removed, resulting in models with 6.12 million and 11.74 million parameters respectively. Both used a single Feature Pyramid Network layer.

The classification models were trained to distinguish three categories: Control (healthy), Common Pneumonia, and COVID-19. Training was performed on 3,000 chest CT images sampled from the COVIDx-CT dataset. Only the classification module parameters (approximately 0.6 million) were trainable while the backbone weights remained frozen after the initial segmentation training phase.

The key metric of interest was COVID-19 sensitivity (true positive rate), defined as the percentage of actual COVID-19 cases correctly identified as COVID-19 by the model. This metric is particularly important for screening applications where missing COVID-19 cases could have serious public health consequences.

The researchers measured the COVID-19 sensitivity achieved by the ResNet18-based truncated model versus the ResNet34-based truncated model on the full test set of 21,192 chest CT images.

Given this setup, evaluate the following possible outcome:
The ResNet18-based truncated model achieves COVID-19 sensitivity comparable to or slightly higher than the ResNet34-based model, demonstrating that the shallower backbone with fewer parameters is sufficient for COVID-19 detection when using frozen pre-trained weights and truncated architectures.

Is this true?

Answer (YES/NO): NO